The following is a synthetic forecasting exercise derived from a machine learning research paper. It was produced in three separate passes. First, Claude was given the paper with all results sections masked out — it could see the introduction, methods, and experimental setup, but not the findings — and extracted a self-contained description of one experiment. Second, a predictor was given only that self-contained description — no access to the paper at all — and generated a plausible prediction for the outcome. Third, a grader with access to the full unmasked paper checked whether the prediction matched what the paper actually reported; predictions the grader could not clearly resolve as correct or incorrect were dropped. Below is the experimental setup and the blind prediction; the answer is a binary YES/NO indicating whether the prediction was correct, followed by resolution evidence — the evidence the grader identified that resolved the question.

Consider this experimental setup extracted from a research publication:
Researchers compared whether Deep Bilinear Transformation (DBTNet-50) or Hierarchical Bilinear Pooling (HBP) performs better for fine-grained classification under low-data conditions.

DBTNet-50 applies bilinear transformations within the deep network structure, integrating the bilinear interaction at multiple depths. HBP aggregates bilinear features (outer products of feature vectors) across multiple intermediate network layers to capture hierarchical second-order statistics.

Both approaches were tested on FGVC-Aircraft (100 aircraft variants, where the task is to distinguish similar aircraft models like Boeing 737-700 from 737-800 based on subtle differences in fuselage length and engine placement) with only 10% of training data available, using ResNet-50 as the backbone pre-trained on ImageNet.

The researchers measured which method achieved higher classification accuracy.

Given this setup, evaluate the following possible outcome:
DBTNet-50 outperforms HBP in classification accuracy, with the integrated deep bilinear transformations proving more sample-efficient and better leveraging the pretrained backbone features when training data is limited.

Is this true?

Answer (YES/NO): YES